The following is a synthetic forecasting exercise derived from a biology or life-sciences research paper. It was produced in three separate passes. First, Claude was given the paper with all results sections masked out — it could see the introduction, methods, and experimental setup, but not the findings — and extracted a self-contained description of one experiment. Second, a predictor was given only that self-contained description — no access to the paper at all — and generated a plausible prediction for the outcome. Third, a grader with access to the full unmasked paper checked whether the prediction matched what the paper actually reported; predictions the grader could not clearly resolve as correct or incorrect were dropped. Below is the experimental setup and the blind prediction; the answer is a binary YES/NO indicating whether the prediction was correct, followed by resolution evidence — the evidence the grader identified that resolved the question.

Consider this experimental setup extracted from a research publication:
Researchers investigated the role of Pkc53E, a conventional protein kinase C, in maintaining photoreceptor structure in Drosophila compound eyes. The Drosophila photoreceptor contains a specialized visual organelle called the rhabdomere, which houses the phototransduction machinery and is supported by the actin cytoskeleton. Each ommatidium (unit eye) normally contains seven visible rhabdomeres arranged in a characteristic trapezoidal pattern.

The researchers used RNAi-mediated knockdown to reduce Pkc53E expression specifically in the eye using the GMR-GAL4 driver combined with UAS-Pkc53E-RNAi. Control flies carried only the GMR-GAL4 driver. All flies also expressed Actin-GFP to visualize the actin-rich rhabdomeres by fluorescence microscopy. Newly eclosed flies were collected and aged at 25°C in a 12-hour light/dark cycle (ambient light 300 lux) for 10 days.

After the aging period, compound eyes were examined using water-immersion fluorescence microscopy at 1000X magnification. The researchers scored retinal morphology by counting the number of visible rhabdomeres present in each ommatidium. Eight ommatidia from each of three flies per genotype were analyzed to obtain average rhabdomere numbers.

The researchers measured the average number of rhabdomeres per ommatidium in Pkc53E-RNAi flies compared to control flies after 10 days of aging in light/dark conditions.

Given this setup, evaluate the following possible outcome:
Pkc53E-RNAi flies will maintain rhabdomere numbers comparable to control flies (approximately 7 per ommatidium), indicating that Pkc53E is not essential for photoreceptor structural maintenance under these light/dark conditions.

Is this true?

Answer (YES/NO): NO